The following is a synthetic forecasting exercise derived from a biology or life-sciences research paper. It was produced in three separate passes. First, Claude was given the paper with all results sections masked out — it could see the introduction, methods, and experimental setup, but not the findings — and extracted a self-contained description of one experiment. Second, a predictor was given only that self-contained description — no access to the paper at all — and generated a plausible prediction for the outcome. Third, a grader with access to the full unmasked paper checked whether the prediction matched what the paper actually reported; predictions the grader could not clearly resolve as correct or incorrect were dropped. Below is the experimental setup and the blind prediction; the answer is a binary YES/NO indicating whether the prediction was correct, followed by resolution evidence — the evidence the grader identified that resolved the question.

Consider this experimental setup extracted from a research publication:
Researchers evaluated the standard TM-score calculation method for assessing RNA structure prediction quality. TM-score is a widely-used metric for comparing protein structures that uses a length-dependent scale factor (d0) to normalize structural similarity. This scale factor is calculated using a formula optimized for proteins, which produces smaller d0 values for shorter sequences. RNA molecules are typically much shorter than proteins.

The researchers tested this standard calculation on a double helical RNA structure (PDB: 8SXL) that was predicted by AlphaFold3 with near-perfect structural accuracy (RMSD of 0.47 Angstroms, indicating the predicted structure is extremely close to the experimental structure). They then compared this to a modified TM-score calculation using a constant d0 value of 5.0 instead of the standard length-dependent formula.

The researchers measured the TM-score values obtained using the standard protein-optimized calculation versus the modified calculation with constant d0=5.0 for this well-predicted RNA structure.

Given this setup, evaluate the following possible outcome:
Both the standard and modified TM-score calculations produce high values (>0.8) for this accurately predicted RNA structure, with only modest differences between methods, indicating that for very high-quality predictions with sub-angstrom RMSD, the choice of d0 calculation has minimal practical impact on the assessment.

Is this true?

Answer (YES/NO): NO